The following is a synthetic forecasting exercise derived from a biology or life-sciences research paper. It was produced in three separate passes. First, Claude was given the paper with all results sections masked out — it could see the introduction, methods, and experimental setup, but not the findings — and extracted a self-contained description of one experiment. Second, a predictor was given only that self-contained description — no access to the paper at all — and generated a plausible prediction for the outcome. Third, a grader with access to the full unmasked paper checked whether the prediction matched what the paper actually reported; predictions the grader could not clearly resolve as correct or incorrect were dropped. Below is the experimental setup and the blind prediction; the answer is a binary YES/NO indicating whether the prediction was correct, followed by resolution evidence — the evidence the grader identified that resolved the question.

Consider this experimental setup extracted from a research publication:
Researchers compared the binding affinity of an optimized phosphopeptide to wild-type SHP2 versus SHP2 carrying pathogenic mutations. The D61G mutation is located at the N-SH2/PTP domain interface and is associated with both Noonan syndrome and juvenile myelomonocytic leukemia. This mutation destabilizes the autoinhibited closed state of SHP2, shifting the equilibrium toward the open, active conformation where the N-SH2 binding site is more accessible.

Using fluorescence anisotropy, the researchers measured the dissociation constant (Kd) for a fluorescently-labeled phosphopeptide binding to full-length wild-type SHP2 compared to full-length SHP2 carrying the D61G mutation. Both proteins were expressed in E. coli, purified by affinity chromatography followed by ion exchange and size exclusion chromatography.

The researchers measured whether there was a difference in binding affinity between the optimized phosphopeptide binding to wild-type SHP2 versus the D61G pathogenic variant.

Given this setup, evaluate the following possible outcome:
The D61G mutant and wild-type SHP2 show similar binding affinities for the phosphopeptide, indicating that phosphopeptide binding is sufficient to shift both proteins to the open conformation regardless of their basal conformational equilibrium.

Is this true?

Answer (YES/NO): NO